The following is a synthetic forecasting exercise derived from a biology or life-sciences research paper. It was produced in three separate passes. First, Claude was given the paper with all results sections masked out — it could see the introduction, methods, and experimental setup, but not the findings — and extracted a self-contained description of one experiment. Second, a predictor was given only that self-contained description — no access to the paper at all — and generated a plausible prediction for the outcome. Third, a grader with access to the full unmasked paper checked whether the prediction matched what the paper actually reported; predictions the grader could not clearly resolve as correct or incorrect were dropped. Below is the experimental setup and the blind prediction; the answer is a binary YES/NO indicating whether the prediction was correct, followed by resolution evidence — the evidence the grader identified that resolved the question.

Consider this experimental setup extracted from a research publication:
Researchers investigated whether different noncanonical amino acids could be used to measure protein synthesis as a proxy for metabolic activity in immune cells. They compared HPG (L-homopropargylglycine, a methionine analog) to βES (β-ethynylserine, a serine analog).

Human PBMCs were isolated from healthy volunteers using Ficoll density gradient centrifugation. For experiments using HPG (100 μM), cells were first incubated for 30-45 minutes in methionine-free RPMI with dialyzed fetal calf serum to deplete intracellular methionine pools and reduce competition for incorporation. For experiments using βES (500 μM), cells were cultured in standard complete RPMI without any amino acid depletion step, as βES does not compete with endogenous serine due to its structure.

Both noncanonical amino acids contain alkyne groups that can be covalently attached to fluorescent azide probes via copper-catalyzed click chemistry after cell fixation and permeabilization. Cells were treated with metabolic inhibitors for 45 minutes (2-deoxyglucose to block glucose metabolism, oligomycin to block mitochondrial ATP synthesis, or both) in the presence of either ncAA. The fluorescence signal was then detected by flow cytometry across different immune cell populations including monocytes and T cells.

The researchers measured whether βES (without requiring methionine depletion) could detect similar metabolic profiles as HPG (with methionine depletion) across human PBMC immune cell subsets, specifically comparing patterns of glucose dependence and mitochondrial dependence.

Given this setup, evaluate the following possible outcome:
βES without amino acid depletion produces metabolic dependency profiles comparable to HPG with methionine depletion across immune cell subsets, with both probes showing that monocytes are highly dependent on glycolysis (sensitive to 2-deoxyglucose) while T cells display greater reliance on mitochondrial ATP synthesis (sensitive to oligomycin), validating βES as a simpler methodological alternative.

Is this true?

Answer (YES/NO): NO